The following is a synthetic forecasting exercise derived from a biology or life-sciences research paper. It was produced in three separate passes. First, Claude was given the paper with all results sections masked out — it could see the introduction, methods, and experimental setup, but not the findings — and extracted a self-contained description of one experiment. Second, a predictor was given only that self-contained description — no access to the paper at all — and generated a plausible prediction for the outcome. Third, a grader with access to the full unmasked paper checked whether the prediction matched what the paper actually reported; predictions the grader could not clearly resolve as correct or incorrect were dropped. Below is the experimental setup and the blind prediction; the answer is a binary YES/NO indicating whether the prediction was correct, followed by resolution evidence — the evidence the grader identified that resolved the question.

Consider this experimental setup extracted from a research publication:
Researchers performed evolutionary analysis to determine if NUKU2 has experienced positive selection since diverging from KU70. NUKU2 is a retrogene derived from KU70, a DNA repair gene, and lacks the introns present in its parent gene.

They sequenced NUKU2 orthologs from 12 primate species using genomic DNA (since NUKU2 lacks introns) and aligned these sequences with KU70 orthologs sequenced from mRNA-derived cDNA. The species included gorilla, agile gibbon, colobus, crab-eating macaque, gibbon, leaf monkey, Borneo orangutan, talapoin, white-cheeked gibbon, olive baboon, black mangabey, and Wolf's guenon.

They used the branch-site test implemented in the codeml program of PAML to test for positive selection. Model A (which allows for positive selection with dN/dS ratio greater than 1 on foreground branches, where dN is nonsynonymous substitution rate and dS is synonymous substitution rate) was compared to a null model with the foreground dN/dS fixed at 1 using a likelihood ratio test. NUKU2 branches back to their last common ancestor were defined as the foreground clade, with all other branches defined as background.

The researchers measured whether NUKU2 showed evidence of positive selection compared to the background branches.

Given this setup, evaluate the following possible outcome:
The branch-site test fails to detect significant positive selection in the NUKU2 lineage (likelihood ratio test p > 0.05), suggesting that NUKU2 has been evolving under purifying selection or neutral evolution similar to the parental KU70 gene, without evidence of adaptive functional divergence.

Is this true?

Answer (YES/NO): NO